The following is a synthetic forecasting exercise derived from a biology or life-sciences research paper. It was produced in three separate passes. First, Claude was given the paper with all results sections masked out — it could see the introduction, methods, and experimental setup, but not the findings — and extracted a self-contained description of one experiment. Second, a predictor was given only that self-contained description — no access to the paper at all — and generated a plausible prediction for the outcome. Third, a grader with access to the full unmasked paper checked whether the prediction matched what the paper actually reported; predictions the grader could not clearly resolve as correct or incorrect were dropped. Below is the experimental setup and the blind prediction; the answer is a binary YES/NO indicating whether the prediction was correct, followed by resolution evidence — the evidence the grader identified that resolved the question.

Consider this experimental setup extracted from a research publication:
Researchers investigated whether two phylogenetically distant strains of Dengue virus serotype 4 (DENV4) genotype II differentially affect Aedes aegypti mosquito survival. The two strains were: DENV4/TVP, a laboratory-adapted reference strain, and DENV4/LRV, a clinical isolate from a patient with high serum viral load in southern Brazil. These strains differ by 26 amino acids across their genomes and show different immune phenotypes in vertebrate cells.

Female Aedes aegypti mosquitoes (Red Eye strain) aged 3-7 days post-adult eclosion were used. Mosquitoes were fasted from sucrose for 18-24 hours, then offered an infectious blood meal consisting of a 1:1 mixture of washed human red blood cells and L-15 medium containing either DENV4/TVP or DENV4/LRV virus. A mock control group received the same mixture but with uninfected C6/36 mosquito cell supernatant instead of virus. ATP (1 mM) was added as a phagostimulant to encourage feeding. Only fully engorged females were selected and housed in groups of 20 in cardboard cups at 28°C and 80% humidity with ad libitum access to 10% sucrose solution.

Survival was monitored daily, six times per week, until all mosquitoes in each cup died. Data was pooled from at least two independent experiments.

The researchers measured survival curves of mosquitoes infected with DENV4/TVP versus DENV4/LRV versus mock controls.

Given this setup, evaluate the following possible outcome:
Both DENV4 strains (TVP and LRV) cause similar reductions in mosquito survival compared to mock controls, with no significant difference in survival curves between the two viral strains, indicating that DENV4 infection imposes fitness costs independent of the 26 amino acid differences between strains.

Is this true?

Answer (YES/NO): NO